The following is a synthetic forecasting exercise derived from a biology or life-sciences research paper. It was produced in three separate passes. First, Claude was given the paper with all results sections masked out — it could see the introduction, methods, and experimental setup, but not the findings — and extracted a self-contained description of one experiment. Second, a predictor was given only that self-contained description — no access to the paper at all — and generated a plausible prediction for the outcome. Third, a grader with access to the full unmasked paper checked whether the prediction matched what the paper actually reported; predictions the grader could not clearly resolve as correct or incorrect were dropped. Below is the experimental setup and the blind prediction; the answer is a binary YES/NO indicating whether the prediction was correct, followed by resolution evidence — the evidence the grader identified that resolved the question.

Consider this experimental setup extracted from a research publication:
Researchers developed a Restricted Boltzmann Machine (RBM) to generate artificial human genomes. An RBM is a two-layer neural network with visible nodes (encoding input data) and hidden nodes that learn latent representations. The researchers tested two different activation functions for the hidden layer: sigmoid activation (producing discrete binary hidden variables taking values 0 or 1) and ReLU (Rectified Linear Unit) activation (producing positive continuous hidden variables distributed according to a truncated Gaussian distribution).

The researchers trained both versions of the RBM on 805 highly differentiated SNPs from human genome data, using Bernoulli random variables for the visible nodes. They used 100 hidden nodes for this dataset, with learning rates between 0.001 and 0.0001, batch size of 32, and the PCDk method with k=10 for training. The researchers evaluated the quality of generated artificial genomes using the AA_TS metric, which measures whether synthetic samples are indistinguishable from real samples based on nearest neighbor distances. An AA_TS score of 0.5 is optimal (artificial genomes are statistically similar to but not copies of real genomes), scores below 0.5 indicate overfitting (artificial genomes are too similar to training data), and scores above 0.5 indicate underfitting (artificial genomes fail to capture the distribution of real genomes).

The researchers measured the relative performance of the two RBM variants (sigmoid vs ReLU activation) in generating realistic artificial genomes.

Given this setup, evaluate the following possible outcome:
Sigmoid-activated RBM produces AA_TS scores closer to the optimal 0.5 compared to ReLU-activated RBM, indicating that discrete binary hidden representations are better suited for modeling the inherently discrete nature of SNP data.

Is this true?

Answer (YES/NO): NO